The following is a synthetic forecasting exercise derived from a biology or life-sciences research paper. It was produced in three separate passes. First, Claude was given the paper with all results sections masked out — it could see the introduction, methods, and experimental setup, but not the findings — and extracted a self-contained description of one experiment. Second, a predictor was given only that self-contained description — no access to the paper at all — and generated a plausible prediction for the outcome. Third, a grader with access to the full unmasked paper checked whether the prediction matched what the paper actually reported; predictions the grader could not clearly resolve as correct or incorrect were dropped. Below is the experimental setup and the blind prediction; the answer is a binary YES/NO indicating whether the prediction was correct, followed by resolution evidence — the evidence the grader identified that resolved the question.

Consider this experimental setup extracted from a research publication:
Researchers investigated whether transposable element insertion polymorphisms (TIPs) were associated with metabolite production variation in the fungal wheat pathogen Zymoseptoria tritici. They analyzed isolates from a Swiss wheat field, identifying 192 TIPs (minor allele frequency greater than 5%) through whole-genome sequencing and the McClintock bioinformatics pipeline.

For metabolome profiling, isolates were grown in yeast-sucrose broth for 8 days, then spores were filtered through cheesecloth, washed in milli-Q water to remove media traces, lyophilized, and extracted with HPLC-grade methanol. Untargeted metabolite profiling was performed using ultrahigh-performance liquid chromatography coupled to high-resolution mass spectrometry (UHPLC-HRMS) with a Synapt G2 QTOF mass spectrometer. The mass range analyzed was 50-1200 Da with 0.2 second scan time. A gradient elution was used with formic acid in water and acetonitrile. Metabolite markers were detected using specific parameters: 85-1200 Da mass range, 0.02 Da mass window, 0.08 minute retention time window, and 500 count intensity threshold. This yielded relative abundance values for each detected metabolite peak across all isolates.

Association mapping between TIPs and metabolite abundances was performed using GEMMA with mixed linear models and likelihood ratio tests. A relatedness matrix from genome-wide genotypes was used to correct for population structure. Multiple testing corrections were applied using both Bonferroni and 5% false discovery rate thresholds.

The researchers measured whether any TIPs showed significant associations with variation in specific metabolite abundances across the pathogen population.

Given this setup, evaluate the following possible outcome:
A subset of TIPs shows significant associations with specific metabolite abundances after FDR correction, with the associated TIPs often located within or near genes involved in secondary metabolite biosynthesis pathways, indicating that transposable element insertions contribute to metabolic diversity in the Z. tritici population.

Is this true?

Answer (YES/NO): NO